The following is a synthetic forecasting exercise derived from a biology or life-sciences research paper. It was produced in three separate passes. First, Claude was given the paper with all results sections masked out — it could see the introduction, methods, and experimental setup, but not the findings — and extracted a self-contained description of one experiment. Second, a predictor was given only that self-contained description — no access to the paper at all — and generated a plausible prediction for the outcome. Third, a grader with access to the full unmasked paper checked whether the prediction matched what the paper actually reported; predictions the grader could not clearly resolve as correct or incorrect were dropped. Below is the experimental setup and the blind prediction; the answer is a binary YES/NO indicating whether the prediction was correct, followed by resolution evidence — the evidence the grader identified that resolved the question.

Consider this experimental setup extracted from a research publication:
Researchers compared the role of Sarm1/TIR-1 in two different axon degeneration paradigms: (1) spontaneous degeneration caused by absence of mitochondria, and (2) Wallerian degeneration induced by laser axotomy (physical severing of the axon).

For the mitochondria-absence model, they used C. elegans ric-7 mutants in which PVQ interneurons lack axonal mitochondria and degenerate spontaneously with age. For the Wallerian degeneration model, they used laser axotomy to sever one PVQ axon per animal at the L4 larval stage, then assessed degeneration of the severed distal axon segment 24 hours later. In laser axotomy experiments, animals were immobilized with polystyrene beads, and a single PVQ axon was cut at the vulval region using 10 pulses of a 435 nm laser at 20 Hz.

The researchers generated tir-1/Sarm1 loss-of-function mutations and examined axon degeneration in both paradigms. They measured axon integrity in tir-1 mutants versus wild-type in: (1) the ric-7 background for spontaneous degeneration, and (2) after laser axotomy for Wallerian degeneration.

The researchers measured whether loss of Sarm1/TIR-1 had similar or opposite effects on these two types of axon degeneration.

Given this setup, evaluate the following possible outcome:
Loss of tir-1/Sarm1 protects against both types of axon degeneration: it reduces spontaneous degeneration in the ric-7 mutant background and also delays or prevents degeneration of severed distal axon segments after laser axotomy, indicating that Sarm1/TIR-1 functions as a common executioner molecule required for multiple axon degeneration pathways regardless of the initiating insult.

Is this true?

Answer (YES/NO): NO